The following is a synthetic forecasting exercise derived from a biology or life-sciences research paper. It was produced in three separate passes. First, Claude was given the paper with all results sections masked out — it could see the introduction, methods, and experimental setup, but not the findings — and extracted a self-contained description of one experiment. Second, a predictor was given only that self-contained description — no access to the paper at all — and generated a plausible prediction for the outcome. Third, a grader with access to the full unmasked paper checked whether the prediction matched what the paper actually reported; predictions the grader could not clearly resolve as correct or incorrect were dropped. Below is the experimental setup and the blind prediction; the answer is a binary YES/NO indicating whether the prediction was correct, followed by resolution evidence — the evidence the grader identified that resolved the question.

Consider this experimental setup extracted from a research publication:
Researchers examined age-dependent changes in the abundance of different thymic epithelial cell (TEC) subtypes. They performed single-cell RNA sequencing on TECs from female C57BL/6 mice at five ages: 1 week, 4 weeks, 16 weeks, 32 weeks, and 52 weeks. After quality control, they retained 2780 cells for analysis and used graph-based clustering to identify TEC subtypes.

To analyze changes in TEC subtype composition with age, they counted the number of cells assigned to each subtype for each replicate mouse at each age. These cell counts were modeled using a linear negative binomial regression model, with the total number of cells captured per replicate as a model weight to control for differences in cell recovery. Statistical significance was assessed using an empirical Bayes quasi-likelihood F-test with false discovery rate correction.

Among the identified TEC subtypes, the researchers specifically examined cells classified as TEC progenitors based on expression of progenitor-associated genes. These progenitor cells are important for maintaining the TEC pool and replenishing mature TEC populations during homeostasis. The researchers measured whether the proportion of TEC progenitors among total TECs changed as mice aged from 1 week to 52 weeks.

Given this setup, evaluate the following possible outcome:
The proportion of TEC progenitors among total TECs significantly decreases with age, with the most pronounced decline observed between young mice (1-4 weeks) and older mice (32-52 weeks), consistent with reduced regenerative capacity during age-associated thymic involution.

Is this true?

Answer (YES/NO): NO